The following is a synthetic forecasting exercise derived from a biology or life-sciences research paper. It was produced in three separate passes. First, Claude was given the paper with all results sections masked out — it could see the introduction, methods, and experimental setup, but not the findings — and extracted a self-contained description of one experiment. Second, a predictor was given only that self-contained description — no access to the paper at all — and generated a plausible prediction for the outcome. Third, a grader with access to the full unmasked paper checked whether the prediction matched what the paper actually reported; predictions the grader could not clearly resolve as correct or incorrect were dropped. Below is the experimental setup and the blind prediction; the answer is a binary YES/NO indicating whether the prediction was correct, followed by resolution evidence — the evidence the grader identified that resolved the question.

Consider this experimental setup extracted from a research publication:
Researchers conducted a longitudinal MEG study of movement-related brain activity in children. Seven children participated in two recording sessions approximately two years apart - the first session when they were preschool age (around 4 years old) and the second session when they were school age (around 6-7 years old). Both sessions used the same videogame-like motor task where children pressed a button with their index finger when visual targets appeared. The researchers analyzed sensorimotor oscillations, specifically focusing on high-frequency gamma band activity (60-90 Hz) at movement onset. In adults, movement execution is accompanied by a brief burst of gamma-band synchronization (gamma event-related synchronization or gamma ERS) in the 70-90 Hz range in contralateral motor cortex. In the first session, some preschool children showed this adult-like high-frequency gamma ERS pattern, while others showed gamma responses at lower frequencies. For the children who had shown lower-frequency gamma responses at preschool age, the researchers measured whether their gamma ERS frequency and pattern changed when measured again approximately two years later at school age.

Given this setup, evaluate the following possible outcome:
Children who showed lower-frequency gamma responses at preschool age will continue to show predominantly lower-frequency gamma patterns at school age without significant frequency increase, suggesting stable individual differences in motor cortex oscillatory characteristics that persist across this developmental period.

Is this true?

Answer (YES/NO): NO